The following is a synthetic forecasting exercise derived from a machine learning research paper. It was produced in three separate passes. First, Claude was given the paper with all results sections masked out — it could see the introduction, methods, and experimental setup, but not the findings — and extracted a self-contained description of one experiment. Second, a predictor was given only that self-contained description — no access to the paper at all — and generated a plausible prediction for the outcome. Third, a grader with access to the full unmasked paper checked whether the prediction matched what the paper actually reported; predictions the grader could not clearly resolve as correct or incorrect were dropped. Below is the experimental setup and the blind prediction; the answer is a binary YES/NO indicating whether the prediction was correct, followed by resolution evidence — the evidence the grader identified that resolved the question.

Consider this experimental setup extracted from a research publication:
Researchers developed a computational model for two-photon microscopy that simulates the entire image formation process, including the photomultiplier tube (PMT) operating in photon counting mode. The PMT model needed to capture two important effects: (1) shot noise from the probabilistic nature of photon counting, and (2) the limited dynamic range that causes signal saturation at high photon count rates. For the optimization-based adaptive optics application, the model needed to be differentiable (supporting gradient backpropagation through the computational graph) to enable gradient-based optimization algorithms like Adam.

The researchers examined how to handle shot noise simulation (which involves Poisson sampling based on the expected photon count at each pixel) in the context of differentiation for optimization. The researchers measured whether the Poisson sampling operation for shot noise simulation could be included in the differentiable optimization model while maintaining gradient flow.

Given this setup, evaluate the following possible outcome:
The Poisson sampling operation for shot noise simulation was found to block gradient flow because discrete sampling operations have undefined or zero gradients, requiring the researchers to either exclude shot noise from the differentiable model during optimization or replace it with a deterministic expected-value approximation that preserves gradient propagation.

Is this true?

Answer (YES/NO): YES